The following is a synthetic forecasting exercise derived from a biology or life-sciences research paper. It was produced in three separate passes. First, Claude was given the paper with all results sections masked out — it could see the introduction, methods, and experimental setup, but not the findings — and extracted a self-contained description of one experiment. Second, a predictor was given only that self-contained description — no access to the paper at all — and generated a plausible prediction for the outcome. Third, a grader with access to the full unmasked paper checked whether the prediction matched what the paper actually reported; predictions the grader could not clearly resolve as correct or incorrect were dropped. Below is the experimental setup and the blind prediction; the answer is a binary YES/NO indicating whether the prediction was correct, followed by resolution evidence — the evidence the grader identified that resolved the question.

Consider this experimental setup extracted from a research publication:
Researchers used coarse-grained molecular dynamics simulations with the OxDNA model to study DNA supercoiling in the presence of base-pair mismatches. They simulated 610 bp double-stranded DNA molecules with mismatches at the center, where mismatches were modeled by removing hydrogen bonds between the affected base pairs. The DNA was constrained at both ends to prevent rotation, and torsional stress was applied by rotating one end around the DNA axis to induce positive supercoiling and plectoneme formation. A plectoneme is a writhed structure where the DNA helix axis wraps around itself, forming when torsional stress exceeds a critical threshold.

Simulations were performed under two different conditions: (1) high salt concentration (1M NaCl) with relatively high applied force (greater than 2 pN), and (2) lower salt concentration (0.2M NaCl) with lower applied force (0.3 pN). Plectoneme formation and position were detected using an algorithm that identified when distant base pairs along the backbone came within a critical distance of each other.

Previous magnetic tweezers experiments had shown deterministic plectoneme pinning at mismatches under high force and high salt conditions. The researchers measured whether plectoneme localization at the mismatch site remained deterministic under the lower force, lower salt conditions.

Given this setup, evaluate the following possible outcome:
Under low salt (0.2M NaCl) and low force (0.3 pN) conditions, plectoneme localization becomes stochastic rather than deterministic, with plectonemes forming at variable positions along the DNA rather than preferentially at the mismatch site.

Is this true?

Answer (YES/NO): NO